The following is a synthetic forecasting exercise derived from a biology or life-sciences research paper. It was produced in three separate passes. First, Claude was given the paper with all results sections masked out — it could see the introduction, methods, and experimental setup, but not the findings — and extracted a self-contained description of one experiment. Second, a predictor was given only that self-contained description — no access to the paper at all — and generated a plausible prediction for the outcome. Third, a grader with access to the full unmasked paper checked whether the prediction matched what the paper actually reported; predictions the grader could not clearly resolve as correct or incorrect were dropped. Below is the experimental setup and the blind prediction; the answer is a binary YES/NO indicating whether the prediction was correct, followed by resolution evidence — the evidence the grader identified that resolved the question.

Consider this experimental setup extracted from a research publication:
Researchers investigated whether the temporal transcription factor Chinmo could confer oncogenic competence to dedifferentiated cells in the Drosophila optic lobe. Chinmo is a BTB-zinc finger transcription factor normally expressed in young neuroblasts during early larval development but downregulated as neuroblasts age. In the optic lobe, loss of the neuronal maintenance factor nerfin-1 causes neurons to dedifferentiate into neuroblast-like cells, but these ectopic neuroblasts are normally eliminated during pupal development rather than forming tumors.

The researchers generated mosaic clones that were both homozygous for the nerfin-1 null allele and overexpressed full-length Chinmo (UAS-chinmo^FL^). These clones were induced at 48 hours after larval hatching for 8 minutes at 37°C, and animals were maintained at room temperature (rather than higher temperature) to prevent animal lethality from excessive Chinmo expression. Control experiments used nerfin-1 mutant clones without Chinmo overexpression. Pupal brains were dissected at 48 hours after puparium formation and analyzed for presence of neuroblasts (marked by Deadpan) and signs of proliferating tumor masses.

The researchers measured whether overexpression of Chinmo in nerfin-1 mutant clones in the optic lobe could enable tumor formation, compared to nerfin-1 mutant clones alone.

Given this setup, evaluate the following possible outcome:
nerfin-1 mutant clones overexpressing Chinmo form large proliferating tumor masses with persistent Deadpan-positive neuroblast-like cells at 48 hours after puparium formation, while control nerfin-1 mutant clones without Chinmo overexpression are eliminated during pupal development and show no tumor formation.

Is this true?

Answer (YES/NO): NO